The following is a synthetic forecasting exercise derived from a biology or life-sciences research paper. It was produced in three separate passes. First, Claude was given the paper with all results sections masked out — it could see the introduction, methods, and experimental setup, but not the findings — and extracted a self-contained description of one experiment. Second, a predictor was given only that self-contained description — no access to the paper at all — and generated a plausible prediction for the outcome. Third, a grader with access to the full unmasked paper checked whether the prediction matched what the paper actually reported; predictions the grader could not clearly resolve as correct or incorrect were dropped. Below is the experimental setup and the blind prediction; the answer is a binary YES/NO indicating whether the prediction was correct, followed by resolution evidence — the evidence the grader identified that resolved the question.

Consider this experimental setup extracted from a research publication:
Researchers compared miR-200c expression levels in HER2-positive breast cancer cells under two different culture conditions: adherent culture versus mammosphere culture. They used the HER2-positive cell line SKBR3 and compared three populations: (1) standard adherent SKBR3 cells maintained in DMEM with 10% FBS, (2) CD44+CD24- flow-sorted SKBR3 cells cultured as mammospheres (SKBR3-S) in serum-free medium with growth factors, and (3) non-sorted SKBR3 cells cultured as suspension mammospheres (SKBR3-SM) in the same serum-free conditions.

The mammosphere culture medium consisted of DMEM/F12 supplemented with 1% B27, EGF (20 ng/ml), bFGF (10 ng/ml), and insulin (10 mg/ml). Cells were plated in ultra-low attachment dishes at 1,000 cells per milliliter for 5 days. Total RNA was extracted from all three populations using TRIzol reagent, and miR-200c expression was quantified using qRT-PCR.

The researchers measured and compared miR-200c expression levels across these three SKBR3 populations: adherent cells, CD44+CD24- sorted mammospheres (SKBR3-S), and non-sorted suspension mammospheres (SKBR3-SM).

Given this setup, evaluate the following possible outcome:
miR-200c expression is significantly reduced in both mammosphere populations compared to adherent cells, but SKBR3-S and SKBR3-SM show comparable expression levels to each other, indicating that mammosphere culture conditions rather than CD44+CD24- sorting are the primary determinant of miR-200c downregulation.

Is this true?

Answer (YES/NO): NO